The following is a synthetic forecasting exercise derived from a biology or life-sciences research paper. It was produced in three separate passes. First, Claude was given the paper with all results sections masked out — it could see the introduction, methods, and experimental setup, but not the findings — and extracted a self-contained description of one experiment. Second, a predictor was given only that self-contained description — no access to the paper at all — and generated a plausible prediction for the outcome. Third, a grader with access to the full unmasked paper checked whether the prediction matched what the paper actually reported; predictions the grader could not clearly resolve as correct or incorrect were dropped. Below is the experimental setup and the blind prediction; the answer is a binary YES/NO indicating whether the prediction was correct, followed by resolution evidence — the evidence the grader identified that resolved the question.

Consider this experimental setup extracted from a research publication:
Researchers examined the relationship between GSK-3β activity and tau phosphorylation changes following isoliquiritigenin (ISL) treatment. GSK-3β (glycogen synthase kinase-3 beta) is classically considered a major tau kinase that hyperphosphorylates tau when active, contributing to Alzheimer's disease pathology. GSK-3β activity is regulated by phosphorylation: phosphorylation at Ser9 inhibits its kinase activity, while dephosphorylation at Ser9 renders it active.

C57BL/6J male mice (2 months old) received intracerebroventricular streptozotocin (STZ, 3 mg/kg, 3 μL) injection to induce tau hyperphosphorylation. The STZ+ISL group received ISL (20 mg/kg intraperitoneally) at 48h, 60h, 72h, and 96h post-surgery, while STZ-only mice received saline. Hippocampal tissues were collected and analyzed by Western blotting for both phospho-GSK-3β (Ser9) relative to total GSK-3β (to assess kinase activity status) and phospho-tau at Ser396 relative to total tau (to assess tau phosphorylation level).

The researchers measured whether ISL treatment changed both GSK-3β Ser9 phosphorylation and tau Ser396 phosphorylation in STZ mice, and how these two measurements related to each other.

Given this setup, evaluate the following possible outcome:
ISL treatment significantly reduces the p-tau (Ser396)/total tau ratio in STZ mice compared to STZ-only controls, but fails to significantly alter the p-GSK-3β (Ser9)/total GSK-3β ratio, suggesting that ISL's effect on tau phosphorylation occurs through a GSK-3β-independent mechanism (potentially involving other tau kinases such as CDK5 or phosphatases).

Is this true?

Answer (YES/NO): NO